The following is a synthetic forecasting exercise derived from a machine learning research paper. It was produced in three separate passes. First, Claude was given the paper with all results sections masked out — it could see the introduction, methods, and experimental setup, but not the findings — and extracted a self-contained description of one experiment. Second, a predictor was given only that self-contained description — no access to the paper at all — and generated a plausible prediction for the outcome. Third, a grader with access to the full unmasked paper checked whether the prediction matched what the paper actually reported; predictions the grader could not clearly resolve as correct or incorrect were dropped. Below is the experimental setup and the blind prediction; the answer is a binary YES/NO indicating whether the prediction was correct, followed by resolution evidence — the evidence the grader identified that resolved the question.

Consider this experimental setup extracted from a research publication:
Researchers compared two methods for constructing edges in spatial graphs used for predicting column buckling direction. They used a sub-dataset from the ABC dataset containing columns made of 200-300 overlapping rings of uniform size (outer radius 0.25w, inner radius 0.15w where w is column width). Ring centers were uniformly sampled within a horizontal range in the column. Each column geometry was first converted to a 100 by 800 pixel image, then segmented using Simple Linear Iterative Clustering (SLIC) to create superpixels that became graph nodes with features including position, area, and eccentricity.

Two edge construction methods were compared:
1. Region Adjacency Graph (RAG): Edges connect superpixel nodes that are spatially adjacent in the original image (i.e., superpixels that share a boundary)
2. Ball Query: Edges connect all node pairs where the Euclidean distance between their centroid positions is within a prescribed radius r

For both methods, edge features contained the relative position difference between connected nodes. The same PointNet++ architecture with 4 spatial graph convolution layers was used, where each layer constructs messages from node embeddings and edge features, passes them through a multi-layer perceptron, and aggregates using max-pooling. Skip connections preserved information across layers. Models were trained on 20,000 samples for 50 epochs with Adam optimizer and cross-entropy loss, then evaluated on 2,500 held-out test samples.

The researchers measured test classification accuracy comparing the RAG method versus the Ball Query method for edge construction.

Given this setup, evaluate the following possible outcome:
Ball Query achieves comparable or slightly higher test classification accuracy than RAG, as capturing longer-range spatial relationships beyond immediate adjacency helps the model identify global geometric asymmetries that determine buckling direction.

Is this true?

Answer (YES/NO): YES